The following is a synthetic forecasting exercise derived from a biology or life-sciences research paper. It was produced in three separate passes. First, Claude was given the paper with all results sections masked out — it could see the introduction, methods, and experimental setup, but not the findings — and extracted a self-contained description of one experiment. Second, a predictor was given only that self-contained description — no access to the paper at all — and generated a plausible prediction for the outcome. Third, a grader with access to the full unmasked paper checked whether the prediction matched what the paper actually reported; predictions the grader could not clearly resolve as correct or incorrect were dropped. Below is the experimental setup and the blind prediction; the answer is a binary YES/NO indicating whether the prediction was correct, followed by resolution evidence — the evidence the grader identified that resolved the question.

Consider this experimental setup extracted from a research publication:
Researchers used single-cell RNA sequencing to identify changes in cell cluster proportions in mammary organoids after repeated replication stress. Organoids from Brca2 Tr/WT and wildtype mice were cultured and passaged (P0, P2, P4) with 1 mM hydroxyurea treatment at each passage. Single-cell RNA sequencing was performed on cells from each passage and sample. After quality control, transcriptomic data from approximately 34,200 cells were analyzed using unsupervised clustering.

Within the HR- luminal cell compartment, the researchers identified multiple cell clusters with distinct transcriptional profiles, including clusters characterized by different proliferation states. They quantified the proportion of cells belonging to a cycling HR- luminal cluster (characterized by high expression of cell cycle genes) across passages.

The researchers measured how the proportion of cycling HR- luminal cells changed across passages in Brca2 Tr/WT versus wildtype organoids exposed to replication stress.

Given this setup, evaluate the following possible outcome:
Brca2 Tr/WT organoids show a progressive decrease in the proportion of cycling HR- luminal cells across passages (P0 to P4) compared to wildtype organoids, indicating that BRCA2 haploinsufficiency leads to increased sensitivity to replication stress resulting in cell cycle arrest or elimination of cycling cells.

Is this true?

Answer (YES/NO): NO